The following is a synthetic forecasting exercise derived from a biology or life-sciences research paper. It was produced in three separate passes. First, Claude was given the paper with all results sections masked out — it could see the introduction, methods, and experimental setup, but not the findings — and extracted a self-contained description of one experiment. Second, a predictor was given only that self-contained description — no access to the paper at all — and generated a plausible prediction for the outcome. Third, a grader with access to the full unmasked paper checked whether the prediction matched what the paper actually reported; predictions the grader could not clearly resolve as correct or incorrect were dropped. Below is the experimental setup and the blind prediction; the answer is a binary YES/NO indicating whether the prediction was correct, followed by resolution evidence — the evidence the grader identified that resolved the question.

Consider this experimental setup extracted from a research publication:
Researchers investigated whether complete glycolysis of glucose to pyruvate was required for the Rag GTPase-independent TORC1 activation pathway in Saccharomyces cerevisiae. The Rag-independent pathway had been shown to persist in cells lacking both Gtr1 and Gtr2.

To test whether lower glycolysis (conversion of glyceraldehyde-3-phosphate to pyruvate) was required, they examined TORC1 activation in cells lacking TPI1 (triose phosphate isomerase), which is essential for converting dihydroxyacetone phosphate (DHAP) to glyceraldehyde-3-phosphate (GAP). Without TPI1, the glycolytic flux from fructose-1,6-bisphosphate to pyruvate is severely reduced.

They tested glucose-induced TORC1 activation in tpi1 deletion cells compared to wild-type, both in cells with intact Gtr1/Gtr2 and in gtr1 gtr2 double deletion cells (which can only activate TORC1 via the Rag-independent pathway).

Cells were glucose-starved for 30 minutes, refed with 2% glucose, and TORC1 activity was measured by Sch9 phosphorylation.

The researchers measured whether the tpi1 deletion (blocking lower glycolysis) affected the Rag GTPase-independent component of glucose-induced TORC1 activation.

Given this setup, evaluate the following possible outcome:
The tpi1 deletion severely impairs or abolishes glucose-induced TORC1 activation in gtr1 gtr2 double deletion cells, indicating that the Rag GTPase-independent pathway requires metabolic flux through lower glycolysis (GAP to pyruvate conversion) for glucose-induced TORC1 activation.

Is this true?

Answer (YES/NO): YES